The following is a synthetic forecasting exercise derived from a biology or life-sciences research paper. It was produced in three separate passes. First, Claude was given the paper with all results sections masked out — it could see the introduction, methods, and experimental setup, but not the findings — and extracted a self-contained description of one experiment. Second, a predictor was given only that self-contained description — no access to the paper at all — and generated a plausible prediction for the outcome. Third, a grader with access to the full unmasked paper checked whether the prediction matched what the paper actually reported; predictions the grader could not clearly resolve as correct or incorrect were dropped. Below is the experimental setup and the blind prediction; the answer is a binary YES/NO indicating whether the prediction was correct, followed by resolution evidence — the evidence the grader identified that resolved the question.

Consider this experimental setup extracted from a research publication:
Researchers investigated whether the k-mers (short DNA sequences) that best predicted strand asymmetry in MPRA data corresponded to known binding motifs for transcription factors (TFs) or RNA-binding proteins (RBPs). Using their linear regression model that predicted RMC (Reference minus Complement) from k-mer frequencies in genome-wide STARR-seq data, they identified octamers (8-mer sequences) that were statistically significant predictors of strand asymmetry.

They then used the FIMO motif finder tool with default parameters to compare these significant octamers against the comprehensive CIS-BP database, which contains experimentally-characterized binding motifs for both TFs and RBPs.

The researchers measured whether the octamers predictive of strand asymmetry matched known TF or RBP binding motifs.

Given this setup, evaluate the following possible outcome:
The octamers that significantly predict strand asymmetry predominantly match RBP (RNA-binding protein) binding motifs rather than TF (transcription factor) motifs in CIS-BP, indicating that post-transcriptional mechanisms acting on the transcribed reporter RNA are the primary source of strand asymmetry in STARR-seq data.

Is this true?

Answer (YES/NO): NO